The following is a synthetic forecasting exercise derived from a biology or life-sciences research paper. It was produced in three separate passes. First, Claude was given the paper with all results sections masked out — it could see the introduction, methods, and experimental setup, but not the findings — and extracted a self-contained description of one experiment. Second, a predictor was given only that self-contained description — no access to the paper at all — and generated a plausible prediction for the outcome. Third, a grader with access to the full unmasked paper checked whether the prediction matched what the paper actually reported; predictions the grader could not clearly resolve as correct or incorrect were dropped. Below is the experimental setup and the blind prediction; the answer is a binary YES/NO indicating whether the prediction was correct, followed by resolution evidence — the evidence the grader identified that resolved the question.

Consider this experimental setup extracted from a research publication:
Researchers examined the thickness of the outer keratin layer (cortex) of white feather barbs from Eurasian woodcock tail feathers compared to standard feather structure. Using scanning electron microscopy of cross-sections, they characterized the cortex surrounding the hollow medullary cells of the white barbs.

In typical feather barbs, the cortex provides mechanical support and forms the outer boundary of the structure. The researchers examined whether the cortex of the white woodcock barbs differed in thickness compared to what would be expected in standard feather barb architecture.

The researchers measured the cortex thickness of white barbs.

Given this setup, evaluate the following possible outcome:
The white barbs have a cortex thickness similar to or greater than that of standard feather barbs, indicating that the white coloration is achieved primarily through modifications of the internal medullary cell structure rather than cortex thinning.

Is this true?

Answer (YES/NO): NO